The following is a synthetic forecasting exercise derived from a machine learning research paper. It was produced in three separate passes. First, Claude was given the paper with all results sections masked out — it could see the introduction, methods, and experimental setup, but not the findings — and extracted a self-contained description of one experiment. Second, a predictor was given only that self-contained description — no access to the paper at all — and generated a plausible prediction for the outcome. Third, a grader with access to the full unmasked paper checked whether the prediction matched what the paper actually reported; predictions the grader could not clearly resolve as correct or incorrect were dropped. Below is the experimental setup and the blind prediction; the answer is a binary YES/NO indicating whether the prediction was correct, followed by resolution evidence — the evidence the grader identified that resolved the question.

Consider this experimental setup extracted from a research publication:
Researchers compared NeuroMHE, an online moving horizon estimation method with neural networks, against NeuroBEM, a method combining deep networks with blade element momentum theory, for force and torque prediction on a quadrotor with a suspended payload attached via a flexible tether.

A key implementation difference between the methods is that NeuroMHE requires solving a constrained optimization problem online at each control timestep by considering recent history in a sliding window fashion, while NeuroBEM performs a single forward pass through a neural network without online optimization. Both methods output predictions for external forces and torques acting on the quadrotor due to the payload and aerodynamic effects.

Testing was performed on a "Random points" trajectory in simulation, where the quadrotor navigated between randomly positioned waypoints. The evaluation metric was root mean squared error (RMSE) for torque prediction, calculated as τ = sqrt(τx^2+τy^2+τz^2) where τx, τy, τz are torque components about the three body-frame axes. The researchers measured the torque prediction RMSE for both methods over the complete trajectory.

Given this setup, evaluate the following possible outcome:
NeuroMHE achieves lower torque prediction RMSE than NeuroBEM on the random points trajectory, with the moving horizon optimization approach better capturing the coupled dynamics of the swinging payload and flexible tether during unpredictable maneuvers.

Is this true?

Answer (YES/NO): YES